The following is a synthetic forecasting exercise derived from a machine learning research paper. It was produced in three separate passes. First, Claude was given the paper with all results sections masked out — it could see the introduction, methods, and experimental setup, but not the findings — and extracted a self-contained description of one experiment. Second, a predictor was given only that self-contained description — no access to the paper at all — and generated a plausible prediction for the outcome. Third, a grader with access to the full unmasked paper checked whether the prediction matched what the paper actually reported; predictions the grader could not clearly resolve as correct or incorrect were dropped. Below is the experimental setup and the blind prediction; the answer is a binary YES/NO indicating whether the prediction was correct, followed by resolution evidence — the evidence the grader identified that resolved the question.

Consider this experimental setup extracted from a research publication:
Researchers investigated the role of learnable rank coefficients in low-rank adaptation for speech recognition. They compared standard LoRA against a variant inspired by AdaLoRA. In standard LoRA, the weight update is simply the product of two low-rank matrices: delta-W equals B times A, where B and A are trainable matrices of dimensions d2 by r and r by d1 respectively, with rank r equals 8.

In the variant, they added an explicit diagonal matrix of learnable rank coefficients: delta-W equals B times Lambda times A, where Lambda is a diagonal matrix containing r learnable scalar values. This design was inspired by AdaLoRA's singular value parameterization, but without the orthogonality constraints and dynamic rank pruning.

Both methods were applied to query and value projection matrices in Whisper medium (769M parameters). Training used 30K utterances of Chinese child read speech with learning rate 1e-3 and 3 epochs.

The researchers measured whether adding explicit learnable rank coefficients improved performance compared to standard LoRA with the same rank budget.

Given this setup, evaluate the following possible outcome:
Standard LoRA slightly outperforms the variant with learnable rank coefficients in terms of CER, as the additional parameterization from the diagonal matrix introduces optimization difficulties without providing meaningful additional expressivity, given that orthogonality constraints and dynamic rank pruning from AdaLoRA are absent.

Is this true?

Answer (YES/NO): NO